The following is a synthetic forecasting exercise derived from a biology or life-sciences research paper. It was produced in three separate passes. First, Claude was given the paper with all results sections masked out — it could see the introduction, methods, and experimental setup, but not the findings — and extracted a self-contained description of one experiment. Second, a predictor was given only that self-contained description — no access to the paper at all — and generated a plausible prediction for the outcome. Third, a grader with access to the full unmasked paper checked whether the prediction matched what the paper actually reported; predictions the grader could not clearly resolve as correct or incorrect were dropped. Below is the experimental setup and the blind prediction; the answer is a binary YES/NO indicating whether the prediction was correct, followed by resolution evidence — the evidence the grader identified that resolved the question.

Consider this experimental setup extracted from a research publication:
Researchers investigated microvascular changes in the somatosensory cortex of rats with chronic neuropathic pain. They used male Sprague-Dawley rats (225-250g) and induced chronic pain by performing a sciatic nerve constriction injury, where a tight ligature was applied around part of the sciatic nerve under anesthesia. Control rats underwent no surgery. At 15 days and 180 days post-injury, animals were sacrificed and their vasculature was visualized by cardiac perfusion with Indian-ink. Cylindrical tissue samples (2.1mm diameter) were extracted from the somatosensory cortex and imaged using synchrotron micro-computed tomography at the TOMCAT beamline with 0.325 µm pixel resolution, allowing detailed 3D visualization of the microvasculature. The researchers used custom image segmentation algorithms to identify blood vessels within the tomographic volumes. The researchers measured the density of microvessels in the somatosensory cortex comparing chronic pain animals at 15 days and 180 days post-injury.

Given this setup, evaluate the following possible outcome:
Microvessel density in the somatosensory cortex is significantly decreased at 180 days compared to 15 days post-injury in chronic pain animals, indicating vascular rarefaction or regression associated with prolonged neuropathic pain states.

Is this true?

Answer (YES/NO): YES